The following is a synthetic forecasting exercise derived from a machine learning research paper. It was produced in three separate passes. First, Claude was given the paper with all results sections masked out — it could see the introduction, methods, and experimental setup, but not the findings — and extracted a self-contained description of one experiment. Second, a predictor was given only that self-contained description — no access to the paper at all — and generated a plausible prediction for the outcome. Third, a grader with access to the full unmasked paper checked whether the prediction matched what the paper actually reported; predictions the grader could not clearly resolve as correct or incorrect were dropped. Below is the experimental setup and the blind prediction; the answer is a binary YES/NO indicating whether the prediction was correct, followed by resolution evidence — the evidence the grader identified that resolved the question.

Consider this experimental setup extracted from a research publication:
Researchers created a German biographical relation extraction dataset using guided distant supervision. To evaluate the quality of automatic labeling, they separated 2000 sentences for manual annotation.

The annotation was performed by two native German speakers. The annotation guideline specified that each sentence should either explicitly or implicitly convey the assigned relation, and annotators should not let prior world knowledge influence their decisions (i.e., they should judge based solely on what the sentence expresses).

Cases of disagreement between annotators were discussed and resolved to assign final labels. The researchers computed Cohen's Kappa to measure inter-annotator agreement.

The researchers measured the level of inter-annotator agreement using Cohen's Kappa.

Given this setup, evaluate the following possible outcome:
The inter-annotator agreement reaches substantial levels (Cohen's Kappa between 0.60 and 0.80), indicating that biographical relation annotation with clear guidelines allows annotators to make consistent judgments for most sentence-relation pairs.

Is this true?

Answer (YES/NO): NO